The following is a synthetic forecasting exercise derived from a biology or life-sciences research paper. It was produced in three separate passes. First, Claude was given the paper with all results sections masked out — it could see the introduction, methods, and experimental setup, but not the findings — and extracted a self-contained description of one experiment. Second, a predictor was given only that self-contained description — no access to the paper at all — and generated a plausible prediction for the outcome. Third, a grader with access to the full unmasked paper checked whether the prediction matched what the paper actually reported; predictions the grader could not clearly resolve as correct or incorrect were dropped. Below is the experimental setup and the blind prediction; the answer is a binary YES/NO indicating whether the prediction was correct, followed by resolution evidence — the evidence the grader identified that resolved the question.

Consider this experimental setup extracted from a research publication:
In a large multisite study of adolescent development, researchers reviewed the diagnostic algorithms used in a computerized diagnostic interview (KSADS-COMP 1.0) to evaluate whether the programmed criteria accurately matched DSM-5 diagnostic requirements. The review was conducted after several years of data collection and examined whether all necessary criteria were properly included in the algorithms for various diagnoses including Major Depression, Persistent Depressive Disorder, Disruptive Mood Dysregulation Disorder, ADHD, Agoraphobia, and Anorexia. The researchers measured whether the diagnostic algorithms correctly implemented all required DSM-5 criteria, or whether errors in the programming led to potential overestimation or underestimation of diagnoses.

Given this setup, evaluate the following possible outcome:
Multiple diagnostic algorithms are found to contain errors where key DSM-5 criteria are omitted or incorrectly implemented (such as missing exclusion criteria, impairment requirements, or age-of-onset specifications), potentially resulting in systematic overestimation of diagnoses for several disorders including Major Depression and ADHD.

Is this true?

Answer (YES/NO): YES